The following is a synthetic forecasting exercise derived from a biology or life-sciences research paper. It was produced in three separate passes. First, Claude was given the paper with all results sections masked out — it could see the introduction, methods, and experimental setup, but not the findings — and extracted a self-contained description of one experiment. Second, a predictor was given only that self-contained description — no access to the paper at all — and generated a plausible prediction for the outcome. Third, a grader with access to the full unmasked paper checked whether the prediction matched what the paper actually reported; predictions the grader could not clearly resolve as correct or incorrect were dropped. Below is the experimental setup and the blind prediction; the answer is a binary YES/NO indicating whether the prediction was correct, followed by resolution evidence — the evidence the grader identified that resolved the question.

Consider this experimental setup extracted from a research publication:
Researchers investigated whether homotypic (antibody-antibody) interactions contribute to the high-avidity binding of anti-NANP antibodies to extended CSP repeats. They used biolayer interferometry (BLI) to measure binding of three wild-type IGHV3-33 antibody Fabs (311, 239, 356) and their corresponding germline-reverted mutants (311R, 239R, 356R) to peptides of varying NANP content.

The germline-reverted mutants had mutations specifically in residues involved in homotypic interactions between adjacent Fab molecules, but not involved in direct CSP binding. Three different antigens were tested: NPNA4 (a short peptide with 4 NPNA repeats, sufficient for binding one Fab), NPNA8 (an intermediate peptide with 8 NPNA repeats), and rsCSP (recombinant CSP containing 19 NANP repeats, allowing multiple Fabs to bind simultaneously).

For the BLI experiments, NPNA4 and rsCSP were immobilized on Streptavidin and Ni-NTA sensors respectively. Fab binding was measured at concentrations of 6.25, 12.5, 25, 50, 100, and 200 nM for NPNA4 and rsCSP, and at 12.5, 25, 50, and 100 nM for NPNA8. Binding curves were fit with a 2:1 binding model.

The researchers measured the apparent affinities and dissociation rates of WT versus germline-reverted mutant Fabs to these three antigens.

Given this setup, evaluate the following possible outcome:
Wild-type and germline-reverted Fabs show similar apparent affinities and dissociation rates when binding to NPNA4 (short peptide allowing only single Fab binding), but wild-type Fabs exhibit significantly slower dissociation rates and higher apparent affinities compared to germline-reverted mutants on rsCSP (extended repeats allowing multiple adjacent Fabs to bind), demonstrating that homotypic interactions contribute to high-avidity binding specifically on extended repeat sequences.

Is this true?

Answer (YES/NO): YES